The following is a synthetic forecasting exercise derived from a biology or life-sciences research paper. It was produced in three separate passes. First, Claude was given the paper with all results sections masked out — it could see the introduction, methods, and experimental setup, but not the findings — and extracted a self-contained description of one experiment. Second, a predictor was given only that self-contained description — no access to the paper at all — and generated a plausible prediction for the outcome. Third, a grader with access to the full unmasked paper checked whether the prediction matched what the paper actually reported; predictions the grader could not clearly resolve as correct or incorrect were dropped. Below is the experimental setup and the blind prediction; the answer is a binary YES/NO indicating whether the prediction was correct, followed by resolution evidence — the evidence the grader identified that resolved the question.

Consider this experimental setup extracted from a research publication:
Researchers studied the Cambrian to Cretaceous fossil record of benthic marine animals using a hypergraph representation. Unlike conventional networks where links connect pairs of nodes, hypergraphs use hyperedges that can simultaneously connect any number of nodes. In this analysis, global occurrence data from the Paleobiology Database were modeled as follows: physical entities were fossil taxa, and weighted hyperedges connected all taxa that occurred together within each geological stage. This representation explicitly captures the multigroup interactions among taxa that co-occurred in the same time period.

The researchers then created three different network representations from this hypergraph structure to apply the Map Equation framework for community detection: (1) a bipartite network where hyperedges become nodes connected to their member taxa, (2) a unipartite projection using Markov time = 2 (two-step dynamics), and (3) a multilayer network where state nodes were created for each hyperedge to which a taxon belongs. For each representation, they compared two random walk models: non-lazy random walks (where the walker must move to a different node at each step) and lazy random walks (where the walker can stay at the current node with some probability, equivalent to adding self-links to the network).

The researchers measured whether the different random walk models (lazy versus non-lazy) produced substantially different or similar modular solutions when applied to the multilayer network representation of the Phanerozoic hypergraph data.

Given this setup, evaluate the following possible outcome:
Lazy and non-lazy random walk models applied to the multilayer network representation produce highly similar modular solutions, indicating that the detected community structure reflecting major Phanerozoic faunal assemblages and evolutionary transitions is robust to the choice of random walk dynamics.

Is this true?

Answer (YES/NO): YES